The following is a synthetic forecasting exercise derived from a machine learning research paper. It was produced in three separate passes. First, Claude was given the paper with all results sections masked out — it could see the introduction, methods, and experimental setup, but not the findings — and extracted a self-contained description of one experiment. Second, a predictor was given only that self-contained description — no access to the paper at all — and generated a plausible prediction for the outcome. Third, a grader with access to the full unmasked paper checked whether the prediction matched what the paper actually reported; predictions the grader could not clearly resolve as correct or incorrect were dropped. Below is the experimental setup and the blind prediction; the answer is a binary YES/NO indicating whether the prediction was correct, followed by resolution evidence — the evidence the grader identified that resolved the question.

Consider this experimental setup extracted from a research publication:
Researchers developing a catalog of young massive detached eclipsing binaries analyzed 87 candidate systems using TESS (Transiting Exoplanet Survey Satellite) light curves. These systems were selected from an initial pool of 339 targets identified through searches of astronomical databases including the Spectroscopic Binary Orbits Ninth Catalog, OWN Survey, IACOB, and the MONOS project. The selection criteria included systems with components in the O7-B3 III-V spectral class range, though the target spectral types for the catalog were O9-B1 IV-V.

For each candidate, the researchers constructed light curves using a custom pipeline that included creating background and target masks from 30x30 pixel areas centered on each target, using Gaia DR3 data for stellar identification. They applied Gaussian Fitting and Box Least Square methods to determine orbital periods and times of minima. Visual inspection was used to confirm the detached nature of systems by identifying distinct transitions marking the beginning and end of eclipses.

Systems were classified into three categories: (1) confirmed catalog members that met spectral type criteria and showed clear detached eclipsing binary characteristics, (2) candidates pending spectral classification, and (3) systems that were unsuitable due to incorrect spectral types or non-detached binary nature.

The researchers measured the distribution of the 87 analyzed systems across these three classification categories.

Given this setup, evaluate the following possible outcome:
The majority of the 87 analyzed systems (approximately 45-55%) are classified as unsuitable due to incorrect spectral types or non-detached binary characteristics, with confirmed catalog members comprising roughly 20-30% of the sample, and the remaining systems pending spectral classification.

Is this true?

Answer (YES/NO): NO